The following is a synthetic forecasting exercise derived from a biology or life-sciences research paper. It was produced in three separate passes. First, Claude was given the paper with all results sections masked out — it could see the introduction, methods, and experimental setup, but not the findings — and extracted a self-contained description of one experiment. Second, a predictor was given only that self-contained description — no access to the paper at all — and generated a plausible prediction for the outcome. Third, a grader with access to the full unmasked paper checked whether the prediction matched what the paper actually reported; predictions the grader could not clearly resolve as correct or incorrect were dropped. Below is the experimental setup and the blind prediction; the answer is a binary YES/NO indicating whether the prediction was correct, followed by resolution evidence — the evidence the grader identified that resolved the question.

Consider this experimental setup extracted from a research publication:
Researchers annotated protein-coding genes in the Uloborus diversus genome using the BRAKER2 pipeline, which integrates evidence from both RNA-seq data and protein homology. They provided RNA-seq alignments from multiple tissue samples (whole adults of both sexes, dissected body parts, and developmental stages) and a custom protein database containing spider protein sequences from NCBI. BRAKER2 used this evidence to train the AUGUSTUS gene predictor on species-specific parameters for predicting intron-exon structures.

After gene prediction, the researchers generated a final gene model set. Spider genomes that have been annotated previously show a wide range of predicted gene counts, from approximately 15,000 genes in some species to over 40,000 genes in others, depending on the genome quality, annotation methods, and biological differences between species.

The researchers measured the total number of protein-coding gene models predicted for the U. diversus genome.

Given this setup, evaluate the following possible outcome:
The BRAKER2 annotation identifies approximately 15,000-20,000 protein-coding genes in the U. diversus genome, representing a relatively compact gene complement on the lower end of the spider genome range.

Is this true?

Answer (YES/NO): NO